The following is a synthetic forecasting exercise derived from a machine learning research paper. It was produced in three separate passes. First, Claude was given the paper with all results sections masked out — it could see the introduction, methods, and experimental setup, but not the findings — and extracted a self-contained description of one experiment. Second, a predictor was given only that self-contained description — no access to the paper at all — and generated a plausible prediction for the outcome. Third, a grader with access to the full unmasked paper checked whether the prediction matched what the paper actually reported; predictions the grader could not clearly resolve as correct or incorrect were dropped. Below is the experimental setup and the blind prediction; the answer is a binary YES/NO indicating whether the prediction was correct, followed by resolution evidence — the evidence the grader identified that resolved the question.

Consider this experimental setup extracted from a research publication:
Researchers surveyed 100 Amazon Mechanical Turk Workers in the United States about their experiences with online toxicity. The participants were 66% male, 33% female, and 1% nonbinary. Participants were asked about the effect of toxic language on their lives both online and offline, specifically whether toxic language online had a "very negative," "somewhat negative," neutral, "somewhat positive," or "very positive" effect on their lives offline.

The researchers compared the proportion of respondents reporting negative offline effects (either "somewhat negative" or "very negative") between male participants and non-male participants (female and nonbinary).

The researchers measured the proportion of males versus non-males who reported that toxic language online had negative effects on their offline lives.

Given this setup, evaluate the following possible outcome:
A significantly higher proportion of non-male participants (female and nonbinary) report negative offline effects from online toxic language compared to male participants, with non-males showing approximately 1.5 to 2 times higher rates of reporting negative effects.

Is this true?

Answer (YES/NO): NO